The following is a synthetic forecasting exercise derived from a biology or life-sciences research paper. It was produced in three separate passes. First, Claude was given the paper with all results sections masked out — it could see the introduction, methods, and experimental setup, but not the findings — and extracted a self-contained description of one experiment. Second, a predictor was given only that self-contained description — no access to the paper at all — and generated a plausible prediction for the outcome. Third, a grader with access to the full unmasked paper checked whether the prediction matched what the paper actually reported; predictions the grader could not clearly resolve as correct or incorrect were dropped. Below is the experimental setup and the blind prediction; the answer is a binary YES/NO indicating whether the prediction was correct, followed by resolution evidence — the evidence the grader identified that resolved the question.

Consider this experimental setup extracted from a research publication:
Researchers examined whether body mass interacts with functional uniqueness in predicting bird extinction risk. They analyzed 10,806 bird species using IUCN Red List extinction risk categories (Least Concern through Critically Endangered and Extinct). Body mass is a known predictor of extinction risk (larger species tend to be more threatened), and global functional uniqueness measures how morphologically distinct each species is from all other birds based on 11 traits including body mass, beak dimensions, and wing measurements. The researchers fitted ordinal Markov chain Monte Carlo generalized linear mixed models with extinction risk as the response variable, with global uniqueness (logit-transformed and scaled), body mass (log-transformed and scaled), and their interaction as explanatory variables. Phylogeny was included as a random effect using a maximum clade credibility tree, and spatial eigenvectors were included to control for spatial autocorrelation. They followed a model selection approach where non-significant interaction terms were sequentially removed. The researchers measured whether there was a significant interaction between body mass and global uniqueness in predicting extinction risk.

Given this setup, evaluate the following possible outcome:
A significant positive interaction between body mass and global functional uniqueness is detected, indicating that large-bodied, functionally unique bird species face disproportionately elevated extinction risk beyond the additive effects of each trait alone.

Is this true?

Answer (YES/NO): NO